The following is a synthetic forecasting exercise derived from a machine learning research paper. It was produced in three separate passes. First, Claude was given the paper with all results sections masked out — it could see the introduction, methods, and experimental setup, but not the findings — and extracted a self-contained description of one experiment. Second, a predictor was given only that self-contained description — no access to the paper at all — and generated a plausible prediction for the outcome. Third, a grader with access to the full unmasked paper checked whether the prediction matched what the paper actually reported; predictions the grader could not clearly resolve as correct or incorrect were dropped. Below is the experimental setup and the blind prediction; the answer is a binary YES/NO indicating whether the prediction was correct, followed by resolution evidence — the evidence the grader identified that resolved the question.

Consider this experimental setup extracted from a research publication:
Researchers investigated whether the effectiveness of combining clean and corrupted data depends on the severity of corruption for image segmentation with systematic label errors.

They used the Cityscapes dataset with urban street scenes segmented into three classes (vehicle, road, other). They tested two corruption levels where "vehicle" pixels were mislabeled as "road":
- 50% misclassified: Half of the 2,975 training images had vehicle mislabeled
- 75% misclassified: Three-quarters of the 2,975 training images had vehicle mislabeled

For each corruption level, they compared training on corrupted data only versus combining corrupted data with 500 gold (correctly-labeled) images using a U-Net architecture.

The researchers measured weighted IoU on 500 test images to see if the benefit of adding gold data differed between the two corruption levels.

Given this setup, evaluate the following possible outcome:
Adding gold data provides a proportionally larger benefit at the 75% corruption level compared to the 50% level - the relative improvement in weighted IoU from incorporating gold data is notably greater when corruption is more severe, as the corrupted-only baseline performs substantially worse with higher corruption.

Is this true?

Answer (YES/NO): NO